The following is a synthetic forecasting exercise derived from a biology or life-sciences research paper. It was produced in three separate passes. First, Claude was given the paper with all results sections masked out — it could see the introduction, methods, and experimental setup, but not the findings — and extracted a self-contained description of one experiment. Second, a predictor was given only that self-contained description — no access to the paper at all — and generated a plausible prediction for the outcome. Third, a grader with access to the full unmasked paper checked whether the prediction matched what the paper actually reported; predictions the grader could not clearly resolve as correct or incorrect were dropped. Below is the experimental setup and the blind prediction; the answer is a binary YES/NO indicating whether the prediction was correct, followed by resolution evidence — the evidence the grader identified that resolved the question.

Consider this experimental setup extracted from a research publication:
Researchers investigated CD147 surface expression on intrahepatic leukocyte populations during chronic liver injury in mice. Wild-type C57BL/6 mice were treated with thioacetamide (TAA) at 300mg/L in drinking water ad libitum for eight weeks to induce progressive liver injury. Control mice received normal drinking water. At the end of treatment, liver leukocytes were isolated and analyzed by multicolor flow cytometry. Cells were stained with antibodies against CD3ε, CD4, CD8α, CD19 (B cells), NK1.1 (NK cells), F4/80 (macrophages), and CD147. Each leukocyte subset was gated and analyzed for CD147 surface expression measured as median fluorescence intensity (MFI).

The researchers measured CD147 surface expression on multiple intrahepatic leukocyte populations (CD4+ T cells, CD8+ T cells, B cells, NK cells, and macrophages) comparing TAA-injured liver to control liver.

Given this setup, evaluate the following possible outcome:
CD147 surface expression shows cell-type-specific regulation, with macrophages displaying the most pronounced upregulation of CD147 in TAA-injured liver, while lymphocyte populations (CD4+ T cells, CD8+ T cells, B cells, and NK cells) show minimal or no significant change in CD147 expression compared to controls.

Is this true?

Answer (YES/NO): NO